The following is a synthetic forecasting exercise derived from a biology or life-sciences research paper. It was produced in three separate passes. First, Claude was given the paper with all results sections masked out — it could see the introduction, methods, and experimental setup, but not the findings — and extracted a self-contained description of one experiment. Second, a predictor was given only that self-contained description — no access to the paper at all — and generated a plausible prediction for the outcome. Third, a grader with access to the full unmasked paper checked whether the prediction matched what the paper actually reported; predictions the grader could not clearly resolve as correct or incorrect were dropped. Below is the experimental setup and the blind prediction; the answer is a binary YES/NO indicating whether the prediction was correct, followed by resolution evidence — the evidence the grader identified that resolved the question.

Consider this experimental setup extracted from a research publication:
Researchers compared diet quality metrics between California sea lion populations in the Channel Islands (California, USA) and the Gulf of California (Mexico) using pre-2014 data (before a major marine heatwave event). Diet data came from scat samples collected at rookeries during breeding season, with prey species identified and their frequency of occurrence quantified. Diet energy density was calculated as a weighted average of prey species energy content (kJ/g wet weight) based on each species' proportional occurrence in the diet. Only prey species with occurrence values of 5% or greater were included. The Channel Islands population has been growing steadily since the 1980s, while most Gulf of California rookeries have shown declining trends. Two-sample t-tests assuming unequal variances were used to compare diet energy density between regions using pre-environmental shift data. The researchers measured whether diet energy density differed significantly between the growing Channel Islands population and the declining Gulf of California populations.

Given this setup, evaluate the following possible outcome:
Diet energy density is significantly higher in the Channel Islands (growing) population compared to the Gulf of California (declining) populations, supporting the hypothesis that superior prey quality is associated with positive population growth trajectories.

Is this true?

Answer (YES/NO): NO